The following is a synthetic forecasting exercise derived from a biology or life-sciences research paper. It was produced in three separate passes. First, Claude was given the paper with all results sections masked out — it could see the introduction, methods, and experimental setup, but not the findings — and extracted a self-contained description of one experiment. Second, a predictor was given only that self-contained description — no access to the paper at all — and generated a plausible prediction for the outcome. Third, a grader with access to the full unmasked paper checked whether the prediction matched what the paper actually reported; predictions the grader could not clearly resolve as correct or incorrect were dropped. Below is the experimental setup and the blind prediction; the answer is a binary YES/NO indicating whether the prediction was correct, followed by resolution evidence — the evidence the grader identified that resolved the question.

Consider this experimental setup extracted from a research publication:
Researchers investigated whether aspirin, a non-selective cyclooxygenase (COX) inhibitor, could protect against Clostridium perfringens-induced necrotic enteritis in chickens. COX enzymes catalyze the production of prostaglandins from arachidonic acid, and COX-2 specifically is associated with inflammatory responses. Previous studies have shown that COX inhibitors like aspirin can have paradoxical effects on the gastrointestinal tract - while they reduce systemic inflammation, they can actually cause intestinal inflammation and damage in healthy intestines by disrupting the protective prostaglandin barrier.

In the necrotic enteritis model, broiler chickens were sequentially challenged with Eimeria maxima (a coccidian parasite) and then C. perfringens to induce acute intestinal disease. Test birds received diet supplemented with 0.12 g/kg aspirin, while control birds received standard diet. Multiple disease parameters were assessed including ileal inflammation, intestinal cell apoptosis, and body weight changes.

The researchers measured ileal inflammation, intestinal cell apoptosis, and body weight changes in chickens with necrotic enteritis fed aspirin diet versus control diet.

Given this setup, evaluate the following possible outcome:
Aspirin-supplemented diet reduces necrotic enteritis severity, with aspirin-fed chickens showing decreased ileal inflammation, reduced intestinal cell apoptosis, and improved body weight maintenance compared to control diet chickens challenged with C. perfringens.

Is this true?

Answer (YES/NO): YES